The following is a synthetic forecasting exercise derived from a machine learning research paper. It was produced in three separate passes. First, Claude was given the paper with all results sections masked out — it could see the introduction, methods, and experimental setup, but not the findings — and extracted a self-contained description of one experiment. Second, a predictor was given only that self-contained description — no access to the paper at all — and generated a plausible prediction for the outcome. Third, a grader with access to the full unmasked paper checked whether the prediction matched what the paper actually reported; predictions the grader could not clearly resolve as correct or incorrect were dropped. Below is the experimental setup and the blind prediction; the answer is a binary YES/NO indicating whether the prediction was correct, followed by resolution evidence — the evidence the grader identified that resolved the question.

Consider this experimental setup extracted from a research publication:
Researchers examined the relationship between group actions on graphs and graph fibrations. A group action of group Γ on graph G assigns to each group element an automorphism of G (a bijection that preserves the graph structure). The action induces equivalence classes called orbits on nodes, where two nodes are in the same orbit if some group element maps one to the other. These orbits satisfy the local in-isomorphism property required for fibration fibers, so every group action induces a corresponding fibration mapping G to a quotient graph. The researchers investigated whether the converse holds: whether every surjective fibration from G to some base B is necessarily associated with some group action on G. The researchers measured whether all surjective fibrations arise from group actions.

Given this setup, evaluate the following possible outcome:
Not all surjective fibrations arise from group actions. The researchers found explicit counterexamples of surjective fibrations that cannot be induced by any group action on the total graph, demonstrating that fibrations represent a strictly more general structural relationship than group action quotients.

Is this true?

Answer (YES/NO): YES